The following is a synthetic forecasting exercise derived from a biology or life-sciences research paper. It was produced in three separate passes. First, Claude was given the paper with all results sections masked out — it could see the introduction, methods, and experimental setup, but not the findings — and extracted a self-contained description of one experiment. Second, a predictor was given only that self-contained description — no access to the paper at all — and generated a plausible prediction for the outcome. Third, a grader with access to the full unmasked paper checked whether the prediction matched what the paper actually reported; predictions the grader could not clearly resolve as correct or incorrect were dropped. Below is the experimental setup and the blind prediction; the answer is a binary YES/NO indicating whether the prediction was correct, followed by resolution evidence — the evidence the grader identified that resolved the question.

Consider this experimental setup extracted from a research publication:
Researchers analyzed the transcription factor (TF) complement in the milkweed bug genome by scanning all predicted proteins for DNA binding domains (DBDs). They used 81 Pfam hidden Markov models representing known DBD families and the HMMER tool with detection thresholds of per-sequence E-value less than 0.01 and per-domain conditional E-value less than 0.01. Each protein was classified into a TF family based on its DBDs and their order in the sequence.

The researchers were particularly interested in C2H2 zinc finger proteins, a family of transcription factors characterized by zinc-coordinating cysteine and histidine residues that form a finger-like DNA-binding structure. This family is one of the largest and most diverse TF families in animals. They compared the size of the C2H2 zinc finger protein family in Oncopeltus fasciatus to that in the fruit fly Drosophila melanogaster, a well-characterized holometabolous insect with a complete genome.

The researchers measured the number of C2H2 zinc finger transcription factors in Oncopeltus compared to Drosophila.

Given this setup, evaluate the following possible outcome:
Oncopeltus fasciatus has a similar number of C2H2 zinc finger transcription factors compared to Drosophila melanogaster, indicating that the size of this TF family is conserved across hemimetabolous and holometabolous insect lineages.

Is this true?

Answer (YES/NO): NO